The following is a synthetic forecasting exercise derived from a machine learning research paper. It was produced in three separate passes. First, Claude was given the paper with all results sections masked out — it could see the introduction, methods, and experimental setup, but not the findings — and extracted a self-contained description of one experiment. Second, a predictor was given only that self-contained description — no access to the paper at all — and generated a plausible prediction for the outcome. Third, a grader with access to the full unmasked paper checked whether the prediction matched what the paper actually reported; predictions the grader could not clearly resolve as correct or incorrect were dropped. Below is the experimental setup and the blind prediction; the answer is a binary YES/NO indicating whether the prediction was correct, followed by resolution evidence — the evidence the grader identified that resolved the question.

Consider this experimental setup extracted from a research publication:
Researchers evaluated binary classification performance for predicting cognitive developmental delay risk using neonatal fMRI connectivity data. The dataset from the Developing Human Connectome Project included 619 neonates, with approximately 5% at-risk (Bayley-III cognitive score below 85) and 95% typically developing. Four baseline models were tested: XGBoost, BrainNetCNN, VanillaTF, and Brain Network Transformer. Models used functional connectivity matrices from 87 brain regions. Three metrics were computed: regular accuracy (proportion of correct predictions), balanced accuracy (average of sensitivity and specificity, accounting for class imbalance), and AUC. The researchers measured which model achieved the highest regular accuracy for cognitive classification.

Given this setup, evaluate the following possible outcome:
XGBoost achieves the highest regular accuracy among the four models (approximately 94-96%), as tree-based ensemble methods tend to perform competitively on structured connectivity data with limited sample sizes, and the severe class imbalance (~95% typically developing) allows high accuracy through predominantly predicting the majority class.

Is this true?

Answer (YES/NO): NO